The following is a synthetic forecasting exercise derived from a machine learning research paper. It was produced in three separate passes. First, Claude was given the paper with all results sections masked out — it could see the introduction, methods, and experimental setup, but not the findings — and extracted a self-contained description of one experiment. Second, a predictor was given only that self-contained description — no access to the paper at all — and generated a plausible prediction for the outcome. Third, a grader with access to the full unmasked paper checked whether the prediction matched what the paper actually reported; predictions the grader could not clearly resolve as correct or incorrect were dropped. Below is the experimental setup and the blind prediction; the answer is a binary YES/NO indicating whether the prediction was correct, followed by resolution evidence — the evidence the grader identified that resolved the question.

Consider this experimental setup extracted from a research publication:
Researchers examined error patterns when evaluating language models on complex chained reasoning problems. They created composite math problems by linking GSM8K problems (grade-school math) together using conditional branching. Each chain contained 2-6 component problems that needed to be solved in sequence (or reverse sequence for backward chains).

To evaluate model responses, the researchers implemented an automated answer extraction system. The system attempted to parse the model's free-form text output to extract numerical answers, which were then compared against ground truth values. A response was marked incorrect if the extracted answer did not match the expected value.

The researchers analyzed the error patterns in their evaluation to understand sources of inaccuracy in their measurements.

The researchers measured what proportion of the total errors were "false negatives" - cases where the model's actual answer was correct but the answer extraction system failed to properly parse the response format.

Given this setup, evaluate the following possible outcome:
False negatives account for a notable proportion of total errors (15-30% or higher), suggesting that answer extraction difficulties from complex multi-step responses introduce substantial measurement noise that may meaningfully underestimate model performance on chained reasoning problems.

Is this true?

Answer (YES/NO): NO